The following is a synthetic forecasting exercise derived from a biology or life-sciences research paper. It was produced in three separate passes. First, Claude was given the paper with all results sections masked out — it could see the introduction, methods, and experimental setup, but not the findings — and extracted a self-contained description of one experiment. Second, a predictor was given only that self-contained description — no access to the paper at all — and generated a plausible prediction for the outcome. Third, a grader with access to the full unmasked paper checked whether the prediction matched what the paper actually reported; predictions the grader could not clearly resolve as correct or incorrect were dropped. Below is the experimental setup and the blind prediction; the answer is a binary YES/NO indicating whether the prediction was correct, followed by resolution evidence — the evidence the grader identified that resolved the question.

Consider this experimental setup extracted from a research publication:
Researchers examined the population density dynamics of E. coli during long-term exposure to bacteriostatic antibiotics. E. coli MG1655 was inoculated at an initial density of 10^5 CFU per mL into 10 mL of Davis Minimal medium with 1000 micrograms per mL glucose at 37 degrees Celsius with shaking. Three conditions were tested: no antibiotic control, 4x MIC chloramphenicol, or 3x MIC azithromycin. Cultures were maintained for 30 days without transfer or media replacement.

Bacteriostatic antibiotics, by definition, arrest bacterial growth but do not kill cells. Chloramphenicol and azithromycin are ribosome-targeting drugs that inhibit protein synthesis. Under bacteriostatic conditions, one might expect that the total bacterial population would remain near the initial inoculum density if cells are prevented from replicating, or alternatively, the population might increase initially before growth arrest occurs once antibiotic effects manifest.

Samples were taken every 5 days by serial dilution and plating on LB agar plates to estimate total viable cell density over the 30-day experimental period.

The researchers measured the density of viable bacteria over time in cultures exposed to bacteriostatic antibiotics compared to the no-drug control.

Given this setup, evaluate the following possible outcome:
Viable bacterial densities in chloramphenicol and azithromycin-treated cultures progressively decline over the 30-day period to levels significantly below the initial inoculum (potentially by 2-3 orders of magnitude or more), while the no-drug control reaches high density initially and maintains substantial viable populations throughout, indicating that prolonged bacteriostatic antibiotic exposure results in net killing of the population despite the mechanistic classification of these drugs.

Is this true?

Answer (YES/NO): NO